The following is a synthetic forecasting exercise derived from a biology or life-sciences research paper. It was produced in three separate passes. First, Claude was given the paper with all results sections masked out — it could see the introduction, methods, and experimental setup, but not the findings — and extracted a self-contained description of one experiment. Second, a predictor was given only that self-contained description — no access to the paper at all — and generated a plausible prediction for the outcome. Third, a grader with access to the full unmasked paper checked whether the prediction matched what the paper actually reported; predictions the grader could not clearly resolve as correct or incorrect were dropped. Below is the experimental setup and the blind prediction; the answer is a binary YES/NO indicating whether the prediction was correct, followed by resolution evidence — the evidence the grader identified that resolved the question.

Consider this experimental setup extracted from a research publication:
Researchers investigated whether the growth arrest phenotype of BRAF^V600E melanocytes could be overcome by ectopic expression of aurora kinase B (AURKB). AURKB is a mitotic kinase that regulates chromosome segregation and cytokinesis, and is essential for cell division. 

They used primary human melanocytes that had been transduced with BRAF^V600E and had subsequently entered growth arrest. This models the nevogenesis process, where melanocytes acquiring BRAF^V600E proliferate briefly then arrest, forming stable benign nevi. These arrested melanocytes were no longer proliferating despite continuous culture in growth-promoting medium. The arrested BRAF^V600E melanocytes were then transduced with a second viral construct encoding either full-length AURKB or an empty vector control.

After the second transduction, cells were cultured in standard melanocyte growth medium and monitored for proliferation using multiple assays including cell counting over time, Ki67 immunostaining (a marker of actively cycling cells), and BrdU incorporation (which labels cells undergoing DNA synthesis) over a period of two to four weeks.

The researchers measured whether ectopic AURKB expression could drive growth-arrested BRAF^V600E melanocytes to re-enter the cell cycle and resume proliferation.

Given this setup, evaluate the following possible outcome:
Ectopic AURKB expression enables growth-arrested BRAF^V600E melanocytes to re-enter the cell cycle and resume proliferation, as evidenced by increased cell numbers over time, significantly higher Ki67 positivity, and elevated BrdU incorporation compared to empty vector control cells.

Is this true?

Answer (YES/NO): NO